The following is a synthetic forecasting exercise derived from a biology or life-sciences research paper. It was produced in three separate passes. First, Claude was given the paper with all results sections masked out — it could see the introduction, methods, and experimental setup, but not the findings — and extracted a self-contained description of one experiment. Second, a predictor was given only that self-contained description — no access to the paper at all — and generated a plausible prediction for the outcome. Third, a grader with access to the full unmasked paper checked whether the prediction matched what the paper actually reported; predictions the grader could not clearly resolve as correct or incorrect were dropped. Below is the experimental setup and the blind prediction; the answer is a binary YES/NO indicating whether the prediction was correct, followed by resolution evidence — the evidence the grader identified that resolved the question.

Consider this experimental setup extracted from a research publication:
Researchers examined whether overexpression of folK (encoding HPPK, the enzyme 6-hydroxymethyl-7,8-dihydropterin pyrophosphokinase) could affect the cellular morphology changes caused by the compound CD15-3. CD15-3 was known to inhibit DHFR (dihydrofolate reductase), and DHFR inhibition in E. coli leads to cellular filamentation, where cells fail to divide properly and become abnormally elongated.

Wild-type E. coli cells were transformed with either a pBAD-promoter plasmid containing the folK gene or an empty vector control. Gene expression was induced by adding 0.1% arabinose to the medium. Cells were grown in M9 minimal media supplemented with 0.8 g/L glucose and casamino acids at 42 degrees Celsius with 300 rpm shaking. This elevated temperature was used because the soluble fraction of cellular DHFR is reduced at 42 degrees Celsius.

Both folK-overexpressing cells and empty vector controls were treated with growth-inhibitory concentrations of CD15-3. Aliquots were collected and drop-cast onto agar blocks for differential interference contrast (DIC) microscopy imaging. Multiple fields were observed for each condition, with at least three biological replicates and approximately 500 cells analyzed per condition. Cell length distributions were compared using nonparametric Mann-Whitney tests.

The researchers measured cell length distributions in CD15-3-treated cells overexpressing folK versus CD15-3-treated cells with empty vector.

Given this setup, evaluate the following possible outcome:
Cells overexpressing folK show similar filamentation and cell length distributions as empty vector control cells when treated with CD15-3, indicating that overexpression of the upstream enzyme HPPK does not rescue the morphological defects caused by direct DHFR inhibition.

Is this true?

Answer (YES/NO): NO